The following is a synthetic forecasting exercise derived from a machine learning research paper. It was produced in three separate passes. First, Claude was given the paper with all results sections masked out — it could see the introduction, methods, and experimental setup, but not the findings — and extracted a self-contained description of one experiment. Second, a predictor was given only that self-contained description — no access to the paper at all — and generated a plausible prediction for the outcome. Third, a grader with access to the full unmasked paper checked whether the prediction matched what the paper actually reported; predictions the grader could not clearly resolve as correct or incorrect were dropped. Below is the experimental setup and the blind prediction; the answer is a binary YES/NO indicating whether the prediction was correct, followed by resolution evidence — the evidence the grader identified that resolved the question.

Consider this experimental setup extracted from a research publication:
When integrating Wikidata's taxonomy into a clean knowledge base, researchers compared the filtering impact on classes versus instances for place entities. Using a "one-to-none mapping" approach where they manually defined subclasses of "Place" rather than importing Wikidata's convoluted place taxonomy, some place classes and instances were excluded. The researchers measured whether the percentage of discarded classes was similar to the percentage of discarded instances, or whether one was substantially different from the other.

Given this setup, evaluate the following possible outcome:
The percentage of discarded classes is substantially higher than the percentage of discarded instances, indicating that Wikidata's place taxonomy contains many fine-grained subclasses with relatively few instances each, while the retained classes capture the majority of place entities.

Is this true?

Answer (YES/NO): YES